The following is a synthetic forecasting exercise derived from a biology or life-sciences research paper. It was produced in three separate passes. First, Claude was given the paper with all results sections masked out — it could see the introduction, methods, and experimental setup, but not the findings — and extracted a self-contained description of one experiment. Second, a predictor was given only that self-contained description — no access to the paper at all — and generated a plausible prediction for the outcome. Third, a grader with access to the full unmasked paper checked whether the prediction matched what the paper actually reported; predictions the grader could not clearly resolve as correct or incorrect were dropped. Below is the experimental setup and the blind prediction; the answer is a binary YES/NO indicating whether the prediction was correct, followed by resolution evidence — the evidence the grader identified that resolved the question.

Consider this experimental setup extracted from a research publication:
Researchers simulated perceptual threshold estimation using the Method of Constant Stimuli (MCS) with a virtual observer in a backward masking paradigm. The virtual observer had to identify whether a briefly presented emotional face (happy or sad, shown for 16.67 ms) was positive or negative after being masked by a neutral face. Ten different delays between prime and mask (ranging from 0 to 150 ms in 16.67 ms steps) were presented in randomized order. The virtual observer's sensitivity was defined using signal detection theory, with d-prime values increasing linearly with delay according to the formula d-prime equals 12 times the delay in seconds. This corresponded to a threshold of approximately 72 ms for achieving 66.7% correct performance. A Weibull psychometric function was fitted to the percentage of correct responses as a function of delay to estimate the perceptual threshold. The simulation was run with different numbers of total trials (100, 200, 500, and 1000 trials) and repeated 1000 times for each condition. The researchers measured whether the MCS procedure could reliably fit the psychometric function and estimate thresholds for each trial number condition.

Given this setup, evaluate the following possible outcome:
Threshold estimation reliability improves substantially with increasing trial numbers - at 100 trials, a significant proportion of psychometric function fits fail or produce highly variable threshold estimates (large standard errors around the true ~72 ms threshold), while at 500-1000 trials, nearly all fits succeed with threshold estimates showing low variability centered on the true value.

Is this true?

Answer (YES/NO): YES